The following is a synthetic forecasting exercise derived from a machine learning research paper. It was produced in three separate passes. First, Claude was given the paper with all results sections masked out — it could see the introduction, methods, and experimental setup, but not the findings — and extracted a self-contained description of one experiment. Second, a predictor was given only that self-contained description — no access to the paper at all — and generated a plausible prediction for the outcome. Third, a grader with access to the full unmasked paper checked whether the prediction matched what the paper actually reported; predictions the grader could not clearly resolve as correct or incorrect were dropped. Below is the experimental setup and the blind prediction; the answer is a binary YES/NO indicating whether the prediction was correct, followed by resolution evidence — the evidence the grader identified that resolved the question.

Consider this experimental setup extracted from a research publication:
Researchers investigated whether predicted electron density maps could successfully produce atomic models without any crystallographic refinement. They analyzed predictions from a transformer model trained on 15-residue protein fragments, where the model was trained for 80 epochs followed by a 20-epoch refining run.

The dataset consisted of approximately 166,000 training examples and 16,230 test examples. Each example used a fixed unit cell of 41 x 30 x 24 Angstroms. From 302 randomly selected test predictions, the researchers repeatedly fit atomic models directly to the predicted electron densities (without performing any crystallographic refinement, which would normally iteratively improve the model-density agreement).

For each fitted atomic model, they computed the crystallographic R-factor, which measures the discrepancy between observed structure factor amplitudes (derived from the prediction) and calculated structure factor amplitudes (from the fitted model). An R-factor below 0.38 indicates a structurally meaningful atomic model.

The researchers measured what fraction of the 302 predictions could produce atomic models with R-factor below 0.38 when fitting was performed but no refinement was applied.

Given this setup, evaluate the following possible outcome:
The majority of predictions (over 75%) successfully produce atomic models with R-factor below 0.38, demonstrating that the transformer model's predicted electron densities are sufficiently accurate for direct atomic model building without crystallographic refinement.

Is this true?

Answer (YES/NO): YES